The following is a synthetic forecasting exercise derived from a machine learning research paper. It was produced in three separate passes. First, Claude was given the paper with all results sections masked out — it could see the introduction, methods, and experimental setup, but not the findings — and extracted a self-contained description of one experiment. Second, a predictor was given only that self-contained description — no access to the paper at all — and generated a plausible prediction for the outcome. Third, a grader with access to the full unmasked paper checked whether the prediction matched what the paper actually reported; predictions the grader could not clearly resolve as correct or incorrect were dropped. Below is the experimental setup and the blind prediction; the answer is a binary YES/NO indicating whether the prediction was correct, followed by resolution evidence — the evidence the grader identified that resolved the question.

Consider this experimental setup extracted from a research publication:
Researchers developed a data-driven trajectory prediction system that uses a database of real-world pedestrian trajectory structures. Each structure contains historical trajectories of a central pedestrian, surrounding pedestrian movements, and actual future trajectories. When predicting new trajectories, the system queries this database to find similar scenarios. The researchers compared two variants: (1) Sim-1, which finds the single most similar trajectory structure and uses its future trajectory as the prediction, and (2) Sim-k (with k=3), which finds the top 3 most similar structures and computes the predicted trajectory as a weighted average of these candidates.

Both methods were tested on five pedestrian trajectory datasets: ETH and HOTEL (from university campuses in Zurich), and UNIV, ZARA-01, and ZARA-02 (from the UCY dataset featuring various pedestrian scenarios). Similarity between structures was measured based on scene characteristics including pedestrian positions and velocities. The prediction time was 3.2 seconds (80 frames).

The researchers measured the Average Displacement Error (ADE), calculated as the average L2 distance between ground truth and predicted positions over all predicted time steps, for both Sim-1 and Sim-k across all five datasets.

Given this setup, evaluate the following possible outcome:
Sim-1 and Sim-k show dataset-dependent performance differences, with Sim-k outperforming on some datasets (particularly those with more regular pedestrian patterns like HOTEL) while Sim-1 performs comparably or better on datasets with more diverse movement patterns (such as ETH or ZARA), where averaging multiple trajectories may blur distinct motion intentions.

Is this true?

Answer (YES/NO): NO